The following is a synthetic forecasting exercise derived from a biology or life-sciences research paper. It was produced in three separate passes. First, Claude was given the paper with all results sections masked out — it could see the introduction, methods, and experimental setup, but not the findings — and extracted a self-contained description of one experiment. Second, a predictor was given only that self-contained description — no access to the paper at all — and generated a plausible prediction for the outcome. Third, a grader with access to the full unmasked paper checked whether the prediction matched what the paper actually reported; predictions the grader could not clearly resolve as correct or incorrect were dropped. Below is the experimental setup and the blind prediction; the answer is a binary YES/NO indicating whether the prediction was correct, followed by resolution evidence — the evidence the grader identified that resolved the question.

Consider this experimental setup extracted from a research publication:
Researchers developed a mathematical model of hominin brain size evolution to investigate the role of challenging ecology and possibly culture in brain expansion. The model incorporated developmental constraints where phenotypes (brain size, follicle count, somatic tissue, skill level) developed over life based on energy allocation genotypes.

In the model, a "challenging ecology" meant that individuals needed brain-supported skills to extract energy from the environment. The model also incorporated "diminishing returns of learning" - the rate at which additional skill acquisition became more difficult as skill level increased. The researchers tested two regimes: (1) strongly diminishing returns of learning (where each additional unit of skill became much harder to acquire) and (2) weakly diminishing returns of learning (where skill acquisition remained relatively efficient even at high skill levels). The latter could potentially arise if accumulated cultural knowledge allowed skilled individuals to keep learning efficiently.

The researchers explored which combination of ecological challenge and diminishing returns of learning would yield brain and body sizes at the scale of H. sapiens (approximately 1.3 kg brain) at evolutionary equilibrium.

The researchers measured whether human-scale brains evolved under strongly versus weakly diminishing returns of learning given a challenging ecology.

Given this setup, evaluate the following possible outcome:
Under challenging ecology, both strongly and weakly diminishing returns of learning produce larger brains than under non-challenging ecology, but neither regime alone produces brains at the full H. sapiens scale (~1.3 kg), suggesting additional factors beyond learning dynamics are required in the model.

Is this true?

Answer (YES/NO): NO